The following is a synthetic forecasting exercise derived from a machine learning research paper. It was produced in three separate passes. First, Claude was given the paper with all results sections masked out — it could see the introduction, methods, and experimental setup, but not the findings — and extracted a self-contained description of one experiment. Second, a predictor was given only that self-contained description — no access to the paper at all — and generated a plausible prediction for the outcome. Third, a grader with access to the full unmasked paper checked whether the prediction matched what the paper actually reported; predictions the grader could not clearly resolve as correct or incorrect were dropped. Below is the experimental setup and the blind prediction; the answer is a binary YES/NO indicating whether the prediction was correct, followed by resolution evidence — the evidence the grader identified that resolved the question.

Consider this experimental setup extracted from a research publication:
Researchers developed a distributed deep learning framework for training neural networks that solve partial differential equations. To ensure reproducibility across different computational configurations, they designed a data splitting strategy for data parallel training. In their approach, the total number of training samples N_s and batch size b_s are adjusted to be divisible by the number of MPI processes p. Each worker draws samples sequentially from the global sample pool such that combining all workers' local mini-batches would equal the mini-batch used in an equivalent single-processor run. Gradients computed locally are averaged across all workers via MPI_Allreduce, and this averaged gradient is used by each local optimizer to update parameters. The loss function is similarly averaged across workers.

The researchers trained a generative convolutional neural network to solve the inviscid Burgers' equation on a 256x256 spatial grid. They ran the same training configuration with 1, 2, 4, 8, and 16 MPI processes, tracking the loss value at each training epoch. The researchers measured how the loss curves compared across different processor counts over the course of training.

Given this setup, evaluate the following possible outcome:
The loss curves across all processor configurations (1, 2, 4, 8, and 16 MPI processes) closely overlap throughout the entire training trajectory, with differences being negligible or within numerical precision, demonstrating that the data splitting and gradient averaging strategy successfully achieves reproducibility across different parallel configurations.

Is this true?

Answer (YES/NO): YES